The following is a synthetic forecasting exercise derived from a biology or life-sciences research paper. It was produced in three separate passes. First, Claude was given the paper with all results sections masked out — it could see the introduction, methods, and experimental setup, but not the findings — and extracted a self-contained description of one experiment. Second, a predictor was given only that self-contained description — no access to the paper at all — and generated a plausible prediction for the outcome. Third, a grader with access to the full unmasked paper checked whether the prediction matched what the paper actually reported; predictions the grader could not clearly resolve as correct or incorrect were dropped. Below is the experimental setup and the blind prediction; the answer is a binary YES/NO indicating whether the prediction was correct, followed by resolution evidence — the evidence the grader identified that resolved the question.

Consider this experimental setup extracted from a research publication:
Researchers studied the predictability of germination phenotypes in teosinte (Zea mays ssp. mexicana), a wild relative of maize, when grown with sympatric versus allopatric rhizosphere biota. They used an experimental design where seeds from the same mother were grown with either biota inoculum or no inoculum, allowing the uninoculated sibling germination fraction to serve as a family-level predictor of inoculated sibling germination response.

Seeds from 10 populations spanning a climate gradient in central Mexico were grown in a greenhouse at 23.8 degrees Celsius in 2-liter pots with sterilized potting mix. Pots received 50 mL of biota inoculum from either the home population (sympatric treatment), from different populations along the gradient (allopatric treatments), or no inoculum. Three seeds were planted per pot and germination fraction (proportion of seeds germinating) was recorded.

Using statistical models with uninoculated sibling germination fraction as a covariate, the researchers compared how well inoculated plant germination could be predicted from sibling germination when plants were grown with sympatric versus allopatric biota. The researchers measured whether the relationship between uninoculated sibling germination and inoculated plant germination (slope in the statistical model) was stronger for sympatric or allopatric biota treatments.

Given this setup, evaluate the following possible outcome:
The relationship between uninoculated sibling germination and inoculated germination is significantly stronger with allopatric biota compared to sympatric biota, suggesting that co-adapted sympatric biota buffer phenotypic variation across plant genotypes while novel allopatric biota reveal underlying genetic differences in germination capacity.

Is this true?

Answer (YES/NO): NO